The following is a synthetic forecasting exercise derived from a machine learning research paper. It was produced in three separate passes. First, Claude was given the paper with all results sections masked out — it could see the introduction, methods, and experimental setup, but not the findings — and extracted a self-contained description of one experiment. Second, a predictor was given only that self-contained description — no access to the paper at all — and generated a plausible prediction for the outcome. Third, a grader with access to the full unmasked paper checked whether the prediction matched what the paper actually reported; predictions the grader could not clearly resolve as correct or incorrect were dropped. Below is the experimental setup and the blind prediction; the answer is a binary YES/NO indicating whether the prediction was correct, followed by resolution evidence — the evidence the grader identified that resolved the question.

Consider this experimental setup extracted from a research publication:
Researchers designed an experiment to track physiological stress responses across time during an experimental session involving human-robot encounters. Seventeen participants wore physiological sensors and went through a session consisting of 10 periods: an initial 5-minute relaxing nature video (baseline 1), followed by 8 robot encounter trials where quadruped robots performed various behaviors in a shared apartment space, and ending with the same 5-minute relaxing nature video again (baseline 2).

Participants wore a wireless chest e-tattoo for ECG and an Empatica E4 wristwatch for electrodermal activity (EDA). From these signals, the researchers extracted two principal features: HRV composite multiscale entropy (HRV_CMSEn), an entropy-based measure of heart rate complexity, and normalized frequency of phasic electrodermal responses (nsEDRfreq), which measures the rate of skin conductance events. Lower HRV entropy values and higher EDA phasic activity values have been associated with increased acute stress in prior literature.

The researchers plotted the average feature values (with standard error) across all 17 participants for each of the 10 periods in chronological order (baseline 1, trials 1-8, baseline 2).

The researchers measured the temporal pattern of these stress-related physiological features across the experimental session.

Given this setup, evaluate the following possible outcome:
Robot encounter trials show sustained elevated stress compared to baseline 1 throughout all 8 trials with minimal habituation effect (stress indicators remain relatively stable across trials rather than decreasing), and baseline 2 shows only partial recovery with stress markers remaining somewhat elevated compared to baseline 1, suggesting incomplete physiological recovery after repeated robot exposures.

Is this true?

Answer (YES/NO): NO